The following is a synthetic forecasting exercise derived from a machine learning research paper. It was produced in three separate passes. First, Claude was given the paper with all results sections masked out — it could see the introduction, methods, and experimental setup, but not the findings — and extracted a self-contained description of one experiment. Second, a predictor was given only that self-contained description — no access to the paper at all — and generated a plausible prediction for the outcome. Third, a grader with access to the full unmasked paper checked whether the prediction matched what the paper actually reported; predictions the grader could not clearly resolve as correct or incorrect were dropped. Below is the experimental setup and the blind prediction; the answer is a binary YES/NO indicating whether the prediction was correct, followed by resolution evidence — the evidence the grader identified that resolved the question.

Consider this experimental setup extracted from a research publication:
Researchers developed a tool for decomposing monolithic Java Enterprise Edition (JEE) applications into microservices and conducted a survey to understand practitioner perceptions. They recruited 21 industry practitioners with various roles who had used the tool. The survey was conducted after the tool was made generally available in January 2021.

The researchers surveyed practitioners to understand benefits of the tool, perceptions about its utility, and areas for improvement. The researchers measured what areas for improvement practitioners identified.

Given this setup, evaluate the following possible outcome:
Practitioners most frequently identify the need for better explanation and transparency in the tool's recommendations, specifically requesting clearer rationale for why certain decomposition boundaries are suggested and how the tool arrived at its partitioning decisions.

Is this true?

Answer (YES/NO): NO